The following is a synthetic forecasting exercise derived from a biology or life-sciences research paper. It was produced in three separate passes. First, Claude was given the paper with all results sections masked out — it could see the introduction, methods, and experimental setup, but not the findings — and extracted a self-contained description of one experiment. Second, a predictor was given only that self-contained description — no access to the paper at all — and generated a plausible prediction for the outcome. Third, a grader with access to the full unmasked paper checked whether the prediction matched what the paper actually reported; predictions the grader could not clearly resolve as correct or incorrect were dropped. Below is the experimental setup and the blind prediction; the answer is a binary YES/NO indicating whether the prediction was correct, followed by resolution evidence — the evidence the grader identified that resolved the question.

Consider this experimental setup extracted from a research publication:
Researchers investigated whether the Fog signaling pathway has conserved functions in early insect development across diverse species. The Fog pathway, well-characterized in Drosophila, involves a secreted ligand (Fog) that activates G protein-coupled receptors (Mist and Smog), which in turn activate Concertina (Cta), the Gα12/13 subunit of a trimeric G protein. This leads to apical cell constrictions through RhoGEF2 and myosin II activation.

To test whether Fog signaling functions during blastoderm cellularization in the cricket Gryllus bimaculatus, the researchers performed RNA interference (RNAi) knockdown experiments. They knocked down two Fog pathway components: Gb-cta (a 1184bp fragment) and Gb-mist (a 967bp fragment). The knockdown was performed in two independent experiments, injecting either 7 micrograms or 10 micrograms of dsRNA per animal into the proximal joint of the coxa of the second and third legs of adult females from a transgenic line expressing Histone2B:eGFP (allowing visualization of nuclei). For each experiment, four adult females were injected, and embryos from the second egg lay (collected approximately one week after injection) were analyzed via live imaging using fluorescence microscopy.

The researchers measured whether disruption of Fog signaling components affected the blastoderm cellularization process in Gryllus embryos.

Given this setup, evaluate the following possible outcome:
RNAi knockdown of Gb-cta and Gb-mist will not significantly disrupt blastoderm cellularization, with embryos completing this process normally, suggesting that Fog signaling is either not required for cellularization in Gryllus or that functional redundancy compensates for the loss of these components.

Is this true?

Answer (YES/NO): NO